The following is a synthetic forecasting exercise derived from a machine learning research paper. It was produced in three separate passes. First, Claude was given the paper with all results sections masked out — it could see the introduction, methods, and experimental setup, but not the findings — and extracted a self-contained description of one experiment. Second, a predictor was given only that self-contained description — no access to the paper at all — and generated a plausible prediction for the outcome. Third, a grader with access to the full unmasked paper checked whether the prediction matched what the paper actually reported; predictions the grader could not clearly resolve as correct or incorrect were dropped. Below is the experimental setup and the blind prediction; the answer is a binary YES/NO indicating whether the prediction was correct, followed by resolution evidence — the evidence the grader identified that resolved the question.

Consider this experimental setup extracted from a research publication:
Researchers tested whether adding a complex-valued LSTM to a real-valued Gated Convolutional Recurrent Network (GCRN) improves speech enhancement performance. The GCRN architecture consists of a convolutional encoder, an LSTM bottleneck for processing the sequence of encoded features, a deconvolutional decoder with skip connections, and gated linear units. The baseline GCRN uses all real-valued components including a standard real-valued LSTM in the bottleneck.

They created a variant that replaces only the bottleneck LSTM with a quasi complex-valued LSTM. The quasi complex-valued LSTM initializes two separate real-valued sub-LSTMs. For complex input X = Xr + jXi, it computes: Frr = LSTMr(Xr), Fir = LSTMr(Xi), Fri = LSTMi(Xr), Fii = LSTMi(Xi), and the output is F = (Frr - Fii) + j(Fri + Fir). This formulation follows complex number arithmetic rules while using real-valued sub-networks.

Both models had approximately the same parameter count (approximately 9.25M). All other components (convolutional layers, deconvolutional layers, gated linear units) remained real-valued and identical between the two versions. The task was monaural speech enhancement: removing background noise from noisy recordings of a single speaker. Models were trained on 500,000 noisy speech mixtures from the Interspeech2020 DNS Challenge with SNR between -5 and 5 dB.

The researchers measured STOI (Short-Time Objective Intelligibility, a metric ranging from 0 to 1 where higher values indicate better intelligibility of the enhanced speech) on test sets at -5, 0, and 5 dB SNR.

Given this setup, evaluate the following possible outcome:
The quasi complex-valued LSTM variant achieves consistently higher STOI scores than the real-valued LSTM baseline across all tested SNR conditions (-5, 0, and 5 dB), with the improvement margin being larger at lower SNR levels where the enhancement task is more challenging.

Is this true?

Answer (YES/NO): NO